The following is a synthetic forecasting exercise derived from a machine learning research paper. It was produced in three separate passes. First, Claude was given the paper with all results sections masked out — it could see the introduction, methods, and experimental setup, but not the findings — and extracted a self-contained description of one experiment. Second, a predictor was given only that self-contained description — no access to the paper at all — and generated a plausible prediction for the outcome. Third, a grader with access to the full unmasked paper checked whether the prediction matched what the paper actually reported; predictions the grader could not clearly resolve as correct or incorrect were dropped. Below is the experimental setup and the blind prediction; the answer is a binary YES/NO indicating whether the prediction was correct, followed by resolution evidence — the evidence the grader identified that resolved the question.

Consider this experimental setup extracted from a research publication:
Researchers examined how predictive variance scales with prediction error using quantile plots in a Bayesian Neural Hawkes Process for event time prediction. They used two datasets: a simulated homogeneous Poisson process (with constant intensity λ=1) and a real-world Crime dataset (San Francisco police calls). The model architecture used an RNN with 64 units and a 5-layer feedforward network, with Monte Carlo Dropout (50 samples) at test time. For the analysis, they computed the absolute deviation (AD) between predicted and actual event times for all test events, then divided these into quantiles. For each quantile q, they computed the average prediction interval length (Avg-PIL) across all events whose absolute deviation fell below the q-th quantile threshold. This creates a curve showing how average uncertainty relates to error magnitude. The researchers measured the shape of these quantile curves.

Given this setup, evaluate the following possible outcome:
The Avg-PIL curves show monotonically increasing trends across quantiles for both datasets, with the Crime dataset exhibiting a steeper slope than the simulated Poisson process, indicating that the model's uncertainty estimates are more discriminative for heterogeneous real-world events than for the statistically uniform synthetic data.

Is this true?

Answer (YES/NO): NO